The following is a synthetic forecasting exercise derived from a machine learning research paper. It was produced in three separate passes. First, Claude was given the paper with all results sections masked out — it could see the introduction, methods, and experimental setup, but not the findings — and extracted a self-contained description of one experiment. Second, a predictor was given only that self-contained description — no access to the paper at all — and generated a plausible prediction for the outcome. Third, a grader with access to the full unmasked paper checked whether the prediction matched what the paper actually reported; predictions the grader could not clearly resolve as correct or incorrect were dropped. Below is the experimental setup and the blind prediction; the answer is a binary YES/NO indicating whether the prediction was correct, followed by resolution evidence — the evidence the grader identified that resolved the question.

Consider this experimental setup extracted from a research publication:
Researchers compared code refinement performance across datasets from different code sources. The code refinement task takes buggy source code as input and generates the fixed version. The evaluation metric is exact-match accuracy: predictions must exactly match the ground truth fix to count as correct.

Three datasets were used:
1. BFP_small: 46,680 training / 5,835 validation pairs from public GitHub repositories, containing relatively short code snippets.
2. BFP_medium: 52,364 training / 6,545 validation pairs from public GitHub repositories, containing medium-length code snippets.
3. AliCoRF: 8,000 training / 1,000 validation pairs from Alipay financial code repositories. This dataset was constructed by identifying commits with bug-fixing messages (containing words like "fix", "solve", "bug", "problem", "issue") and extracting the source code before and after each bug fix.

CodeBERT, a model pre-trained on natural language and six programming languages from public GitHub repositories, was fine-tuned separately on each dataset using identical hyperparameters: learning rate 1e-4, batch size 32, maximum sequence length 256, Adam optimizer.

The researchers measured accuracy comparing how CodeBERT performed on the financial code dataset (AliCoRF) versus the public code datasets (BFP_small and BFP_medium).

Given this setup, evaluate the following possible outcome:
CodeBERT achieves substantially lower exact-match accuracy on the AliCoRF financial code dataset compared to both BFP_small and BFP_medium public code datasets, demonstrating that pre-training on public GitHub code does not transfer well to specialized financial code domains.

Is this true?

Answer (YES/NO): NO